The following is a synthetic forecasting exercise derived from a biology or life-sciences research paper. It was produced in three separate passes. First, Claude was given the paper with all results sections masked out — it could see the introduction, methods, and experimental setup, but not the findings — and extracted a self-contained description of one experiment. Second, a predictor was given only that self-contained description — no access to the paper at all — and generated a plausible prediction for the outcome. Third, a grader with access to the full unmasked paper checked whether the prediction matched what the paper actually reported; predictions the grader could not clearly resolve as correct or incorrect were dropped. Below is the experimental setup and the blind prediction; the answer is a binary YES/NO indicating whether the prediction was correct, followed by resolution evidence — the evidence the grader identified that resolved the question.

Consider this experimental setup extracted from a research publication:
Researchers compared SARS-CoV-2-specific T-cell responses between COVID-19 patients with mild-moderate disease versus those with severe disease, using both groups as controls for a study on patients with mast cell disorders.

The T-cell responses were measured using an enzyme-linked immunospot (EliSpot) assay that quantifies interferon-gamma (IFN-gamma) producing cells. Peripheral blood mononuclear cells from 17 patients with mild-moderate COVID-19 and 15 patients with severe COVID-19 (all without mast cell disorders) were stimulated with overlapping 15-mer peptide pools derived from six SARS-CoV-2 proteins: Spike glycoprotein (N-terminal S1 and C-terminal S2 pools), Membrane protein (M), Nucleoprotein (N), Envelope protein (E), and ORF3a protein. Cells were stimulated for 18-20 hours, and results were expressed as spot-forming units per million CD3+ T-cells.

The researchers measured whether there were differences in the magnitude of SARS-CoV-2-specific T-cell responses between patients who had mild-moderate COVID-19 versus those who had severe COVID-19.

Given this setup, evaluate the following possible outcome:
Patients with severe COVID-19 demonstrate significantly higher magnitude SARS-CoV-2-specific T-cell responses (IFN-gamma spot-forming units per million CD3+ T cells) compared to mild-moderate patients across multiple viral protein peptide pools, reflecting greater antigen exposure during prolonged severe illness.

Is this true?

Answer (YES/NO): YES